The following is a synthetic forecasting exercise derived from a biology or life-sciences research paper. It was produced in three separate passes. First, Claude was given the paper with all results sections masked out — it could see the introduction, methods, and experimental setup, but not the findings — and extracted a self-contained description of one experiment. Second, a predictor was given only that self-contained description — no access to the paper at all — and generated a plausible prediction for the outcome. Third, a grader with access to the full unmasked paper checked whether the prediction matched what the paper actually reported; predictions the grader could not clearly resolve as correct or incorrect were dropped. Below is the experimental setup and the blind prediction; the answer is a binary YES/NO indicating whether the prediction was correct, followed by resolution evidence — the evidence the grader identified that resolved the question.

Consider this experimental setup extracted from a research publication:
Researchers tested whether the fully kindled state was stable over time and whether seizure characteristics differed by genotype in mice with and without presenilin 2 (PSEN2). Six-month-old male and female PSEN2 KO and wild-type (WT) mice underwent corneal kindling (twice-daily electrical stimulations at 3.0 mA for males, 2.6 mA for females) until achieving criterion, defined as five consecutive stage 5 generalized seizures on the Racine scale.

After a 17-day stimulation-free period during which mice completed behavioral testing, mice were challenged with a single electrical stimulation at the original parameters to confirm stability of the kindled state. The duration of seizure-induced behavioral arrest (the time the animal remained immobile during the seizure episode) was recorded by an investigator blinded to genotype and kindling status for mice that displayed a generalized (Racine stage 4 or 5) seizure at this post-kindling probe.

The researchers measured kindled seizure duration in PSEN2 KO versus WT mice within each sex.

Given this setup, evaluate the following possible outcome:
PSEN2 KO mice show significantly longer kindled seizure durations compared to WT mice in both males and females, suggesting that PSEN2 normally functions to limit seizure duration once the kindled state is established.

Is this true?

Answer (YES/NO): NO